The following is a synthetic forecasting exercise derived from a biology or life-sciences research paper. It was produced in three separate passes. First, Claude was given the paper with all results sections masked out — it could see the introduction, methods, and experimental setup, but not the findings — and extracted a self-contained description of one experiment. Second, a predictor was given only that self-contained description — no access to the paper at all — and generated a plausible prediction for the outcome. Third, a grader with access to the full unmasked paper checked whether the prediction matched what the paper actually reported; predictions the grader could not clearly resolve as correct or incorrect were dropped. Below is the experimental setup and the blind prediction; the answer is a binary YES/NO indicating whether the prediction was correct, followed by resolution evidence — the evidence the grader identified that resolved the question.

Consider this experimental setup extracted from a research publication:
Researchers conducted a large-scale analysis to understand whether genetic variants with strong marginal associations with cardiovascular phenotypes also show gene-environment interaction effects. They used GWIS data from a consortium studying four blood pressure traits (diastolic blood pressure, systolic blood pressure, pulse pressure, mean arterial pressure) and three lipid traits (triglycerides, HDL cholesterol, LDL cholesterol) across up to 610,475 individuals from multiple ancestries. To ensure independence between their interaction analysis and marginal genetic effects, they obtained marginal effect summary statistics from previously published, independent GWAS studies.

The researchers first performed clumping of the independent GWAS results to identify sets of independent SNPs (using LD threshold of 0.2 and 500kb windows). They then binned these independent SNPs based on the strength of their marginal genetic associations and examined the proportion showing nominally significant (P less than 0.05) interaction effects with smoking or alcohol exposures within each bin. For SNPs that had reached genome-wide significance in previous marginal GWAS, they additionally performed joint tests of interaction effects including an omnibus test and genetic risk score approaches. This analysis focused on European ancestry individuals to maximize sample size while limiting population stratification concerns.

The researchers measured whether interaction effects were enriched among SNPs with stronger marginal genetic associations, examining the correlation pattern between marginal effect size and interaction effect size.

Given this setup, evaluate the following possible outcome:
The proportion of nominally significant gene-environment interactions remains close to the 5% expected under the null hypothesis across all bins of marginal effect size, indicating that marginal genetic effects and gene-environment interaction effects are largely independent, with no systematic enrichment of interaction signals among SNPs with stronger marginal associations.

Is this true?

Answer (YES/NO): YES